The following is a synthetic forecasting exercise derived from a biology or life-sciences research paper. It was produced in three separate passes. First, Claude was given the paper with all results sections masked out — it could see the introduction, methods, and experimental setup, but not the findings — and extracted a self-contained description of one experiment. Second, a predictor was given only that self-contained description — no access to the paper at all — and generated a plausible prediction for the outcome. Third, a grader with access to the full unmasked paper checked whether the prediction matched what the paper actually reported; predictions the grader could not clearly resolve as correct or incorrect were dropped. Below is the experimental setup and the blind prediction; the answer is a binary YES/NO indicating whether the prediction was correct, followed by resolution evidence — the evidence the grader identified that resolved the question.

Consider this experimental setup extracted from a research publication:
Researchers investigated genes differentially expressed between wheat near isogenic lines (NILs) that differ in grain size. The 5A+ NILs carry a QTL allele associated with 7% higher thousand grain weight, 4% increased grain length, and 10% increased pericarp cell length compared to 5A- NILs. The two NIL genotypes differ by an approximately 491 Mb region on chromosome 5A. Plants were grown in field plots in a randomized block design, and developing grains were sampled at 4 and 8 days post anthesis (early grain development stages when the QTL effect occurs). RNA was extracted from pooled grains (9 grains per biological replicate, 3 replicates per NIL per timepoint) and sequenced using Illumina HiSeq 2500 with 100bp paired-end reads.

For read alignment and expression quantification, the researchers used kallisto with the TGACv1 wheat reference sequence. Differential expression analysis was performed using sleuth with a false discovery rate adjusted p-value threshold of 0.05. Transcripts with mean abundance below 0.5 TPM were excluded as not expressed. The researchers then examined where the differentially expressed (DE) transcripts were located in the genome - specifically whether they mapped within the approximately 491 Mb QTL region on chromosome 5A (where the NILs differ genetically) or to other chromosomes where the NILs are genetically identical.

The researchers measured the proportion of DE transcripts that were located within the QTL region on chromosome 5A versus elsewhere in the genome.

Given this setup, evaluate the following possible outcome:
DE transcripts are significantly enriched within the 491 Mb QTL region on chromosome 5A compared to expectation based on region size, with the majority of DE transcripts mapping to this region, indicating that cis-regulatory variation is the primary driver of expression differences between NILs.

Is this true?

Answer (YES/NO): YES